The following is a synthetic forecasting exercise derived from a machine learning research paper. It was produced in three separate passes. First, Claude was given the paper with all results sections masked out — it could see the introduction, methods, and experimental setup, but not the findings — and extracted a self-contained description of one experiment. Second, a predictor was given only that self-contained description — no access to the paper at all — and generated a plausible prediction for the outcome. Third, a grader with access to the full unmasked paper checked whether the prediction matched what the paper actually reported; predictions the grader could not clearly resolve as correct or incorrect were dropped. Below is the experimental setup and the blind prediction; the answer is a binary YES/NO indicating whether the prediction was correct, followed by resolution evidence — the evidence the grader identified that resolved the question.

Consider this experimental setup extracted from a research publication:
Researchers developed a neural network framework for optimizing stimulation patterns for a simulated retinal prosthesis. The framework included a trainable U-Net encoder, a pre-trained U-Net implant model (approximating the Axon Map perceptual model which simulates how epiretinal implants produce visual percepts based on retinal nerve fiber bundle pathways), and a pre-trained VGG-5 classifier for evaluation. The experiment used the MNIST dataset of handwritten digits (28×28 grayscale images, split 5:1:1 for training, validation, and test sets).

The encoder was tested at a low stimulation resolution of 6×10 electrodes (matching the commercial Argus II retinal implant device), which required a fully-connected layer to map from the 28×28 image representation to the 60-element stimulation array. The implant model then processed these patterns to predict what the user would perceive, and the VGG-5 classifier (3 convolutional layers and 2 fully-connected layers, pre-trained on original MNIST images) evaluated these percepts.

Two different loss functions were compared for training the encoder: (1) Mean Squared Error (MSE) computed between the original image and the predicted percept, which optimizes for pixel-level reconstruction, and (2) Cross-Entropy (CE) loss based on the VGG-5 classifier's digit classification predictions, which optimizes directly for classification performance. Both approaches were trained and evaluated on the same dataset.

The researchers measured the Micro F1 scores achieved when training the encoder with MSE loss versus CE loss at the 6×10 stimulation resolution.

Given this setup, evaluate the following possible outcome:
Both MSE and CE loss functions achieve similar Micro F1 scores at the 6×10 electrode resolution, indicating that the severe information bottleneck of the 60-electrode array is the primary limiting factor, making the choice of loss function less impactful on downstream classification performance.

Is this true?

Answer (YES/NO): NO